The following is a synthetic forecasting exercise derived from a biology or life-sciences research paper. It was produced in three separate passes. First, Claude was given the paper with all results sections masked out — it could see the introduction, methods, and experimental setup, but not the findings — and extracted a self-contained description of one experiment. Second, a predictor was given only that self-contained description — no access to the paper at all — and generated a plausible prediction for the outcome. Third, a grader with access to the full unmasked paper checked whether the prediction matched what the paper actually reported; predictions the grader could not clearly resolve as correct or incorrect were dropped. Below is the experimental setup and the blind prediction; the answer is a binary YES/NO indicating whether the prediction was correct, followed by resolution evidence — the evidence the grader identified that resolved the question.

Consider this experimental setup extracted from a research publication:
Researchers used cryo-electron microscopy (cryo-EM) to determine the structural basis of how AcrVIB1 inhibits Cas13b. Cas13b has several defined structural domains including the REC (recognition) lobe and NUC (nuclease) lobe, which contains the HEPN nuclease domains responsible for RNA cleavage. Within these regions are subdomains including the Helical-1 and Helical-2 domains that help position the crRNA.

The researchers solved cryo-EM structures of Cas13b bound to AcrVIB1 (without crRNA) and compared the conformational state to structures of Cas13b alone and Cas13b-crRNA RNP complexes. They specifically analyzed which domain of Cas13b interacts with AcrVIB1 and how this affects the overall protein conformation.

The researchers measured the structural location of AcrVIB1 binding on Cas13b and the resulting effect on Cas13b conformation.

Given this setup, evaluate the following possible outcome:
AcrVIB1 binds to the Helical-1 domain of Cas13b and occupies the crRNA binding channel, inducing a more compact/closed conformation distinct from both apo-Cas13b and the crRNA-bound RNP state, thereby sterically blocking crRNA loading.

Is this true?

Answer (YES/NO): NO